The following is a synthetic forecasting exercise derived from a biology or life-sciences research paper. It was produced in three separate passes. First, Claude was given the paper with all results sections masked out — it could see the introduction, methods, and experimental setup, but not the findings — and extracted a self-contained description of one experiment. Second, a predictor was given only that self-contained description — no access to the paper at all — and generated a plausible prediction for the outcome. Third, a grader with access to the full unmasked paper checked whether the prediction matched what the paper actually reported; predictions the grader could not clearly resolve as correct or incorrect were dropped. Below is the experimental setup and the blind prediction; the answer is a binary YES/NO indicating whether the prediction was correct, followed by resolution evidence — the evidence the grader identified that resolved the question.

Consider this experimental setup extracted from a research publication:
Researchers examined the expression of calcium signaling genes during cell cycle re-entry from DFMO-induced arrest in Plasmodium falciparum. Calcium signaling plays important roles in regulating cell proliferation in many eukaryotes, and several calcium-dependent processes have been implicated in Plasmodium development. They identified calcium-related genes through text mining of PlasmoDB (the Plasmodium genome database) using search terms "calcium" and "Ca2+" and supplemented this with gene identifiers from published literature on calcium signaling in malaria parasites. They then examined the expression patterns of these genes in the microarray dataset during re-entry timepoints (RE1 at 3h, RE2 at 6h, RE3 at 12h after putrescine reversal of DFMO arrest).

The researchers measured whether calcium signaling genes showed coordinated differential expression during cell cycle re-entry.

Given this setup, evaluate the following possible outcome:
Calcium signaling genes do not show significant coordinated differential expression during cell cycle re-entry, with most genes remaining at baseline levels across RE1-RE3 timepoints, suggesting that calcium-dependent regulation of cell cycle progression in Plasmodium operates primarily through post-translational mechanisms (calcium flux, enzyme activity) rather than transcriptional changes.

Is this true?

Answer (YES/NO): NO